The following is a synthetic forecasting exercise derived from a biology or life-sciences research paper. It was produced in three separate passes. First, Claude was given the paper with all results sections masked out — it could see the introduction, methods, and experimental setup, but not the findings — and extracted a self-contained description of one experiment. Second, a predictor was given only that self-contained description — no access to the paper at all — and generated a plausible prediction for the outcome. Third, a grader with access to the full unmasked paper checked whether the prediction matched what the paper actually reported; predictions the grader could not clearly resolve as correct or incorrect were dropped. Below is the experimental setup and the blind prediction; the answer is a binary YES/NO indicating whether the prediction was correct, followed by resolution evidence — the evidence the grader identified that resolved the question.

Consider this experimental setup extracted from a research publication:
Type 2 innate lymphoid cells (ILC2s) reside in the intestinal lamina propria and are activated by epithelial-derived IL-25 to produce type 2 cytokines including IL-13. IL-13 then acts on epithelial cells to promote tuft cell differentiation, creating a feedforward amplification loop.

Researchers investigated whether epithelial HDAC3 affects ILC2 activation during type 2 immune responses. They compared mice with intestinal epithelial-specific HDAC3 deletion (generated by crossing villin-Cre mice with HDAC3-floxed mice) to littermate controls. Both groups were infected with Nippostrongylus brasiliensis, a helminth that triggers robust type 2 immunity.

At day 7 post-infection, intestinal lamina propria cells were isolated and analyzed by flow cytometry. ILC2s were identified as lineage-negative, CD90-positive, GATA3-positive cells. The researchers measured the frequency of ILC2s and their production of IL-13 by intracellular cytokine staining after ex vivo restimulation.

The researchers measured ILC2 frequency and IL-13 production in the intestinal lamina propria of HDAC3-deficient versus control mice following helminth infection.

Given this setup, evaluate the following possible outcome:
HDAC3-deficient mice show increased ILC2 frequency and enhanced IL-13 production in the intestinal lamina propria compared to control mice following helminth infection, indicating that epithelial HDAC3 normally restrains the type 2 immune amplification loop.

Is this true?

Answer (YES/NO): NO